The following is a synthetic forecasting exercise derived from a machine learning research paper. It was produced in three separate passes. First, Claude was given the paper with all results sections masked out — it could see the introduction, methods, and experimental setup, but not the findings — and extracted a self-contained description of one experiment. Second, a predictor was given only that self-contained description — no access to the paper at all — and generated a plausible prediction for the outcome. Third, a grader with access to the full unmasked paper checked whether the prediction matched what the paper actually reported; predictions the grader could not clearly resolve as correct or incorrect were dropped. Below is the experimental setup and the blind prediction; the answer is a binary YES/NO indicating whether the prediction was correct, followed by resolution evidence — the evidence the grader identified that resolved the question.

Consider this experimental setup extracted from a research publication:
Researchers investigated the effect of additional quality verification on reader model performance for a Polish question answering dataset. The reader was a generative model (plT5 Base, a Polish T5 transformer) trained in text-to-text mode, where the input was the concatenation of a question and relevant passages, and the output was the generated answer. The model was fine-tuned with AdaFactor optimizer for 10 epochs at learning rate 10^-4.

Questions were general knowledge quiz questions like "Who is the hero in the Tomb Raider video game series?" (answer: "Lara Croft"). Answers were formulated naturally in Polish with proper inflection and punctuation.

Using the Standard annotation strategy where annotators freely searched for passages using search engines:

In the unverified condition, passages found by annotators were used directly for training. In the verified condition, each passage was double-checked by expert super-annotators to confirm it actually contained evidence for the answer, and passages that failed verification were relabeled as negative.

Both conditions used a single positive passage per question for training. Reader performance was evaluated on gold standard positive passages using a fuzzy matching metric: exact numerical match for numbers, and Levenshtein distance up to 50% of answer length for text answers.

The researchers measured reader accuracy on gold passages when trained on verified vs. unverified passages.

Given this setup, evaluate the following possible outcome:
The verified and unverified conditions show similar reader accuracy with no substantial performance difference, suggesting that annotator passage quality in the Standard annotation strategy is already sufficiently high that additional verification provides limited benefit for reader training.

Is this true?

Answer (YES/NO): NO